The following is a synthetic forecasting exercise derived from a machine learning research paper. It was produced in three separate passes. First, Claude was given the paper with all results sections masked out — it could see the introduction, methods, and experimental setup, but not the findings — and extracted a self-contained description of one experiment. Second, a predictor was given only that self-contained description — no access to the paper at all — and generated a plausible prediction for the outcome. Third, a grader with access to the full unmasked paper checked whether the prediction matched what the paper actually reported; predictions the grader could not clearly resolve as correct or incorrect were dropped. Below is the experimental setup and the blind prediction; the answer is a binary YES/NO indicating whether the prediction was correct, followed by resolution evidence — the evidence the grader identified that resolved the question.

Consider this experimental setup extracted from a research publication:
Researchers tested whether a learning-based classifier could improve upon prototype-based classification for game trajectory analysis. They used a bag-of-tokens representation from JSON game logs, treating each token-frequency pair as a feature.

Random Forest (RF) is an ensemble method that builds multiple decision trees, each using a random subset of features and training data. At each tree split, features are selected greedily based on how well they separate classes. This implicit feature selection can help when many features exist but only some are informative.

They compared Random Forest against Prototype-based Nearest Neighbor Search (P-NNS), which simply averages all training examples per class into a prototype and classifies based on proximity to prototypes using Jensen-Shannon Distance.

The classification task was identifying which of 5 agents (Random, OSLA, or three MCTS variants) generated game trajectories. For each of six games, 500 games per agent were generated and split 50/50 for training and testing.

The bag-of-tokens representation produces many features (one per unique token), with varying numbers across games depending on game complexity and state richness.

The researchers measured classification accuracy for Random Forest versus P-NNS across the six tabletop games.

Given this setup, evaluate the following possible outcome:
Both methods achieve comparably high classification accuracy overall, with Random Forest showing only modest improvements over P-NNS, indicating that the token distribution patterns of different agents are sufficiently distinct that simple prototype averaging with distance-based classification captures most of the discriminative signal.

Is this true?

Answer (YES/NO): NO